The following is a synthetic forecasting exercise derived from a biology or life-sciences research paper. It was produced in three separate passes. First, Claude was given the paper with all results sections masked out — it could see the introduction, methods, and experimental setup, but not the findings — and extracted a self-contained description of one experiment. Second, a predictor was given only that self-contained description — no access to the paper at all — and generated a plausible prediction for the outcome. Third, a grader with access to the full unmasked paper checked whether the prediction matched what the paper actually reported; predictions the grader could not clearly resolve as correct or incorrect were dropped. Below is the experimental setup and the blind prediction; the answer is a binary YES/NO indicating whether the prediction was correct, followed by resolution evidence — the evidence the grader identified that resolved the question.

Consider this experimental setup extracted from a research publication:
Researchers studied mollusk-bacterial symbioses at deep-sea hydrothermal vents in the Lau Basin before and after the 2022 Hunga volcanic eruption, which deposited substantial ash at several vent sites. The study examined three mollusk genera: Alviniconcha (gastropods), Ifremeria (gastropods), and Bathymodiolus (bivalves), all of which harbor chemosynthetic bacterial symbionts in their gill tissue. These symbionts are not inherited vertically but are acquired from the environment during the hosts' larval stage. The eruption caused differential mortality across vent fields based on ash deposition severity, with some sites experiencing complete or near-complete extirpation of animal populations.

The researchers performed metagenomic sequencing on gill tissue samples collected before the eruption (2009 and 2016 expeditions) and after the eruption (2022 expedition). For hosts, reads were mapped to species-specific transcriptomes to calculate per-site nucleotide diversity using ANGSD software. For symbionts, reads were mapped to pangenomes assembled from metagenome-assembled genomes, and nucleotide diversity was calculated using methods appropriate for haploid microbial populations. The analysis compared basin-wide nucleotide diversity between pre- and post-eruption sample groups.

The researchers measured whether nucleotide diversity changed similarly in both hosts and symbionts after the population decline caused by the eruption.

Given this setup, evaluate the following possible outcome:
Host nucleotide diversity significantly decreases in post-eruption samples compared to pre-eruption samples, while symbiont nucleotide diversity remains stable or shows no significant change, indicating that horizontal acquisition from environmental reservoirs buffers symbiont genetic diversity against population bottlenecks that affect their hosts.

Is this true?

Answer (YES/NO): NO